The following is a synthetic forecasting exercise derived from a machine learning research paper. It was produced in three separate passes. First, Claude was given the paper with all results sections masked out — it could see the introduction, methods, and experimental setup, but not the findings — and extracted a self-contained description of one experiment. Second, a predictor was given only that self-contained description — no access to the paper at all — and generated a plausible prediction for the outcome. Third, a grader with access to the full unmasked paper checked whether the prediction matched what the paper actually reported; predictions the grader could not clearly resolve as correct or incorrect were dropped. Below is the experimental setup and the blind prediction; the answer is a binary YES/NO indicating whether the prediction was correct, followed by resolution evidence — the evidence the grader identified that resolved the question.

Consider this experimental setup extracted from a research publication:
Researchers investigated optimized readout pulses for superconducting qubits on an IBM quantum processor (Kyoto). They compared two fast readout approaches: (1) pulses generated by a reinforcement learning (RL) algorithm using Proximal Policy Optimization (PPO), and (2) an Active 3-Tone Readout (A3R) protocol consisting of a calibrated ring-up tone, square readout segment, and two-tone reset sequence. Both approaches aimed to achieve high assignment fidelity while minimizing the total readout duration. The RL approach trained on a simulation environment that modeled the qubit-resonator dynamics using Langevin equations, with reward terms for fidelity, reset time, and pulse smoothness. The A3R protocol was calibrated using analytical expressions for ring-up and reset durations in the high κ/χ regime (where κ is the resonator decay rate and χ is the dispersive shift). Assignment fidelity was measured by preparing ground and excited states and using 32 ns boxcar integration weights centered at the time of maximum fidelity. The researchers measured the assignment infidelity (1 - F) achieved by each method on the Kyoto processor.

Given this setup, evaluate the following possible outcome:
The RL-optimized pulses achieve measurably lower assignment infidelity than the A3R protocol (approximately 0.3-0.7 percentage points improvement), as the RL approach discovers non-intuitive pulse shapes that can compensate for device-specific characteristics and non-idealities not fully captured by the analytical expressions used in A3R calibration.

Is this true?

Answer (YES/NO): NO